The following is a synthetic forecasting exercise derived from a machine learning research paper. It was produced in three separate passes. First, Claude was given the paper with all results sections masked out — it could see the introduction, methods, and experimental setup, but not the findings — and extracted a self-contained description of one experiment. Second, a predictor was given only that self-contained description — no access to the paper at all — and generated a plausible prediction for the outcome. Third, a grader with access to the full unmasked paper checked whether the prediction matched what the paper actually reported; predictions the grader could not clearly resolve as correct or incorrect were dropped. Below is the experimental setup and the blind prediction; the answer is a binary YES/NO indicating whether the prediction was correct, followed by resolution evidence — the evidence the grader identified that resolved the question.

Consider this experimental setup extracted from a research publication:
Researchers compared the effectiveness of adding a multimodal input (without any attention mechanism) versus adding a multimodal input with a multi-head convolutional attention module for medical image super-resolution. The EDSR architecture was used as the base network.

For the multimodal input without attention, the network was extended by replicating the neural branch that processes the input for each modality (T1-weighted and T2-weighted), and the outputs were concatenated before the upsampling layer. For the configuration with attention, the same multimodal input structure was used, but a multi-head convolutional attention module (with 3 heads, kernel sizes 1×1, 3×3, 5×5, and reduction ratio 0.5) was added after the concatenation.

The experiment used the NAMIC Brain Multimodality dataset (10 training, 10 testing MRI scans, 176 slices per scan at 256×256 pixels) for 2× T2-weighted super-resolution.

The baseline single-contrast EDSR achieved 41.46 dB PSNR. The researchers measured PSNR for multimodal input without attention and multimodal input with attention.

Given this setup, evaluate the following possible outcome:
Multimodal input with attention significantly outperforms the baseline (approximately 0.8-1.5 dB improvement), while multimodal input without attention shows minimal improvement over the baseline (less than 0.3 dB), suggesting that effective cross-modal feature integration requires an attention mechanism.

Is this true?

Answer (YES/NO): NO